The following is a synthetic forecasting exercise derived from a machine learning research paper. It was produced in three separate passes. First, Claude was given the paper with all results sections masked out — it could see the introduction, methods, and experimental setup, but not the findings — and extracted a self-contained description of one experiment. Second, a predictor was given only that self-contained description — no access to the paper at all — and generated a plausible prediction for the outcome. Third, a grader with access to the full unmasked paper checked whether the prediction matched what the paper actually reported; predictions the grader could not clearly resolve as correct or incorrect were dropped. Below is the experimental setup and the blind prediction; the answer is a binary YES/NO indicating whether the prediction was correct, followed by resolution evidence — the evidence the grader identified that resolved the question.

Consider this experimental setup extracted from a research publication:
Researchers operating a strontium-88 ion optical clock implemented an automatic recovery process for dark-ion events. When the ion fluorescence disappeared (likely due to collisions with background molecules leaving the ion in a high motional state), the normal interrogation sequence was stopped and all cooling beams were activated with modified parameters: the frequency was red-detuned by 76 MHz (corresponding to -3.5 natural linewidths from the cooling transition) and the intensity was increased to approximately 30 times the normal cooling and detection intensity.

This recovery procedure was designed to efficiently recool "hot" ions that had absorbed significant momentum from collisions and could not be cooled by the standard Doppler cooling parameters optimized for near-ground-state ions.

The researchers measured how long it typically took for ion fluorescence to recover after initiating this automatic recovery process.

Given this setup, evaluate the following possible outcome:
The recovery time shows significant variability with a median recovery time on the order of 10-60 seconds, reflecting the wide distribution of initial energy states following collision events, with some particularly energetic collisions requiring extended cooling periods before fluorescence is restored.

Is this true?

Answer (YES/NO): NO